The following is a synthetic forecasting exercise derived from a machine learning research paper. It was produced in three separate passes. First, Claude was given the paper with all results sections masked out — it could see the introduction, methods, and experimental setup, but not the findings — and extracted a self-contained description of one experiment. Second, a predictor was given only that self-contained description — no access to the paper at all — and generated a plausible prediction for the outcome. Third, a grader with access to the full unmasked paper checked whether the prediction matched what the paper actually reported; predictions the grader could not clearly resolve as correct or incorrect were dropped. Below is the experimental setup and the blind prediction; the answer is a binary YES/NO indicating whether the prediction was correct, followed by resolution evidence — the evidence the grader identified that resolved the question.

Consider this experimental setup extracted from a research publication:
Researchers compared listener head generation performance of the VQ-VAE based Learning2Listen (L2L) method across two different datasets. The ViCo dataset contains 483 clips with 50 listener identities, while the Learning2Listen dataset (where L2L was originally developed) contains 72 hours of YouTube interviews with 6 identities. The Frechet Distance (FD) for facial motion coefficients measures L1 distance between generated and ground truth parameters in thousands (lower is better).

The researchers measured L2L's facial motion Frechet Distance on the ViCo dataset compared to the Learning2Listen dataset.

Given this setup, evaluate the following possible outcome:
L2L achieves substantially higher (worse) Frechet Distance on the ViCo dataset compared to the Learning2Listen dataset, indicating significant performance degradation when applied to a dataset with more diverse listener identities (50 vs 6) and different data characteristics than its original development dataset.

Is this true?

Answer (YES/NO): NO